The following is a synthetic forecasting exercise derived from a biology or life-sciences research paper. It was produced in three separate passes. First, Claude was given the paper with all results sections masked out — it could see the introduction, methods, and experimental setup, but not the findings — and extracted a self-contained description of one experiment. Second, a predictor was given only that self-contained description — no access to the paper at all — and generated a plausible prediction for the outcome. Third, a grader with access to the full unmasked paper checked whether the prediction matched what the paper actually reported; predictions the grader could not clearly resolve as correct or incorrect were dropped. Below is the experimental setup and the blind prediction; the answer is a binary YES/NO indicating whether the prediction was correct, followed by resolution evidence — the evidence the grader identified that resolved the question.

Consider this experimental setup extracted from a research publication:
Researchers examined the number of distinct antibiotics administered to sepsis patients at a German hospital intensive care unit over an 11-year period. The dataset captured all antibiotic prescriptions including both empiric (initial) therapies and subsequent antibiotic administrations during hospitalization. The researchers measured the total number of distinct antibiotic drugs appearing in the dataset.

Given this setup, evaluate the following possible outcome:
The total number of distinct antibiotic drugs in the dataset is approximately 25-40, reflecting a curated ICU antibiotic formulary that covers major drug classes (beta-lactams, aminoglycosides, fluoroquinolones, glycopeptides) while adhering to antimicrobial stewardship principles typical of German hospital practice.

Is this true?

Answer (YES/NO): YES